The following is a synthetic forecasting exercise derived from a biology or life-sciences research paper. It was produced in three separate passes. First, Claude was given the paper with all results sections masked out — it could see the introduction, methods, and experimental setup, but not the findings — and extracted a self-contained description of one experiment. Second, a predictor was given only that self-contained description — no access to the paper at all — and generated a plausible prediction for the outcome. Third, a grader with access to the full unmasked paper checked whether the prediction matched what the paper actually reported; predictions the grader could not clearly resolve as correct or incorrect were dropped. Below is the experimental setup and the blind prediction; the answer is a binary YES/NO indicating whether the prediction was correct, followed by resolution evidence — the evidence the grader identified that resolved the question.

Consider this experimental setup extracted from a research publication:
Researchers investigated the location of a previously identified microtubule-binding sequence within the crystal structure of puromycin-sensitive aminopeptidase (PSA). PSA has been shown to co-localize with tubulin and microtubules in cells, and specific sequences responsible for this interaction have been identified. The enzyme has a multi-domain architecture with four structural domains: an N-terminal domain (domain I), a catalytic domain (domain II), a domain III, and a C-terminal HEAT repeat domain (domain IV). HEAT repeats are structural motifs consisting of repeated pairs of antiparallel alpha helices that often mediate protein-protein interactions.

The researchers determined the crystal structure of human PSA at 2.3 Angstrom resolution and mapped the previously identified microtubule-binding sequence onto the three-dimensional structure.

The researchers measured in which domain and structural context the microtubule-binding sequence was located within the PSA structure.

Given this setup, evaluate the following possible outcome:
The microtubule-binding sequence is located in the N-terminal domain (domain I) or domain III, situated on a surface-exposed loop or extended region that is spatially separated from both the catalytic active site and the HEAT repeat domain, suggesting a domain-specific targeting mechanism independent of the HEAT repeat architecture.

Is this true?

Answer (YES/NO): NO